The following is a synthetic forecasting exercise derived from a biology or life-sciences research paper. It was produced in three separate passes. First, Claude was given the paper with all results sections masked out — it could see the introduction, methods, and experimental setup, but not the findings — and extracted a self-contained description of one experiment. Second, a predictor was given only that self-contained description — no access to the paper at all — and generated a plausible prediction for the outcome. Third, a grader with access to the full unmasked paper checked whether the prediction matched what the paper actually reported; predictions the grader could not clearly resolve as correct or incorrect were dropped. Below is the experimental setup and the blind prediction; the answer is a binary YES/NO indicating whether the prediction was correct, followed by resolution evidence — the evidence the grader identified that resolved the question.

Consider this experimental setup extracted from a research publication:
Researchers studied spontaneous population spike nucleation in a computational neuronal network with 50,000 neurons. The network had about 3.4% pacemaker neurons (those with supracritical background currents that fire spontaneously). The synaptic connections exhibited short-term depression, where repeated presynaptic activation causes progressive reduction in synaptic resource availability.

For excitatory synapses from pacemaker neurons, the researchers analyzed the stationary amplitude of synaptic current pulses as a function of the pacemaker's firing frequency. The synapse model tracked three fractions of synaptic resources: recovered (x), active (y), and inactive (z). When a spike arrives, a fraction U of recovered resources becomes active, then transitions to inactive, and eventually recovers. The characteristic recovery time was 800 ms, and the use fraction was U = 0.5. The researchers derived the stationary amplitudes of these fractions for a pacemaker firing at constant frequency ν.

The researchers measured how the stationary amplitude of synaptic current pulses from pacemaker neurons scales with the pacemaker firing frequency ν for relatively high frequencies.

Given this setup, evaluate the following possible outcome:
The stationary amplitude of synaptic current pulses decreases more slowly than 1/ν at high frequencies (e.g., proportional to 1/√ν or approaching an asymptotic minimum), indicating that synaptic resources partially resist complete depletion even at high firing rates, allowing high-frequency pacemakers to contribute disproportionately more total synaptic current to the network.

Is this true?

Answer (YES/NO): NO